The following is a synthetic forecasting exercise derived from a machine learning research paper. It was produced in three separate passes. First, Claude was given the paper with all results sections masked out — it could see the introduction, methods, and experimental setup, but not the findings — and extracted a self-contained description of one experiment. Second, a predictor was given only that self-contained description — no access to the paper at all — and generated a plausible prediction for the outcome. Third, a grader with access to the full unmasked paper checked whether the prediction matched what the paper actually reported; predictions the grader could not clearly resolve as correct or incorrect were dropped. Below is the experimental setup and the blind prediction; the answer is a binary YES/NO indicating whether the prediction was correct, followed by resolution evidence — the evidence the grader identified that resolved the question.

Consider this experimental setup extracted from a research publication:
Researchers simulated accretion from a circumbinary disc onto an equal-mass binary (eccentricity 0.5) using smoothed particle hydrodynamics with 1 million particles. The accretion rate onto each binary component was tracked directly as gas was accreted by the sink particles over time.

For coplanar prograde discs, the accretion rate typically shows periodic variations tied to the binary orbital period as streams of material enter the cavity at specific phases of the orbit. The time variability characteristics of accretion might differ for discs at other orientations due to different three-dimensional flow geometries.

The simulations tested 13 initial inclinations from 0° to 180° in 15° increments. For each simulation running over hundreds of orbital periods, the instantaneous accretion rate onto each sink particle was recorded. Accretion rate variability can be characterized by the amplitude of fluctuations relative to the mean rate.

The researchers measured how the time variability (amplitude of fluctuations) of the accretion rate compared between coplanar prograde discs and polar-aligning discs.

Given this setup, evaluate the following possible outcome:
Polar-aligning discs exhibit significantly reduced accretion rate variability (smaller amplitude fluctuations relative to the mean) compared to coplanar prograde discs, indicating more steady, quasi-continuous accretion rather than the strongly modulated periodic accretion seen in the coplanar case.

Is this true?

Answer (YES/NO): YES